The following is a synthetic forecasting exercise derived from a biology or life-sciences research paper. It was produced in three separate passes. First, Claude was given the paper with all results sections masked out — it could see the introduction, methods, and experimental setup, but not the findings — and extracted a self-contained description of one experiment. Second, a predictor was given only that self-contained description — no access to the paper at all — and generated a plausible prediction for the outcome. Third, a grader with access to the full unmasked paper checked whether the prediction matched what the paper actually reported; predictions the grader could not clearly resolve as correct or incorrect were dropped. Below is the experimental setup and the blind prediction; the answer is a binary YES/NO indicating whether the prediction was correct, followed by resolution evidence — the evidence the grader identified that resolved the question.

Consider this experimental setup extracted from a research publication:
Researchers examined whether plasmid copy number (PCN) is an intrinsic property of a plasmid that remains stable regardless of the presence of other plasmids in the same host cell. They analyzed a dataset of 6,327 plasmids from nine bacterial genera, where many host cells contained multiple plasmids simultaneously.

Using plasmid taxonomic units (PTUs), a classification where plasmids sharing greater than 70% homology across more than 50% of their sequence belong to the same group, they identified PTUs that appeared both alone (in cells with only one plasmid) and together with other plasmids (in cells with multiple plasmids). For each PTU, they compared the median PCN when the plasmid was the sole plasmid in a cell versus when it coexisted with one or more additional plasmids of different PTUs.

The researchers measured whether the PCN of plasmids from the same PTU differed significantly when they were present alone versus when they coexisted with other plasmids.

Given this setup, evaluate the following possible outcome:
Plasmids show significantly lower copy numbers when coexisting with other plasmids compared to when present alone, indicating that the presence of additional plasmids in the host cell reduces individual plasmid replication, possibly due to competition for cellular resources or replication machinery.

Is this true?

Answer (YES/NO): NO